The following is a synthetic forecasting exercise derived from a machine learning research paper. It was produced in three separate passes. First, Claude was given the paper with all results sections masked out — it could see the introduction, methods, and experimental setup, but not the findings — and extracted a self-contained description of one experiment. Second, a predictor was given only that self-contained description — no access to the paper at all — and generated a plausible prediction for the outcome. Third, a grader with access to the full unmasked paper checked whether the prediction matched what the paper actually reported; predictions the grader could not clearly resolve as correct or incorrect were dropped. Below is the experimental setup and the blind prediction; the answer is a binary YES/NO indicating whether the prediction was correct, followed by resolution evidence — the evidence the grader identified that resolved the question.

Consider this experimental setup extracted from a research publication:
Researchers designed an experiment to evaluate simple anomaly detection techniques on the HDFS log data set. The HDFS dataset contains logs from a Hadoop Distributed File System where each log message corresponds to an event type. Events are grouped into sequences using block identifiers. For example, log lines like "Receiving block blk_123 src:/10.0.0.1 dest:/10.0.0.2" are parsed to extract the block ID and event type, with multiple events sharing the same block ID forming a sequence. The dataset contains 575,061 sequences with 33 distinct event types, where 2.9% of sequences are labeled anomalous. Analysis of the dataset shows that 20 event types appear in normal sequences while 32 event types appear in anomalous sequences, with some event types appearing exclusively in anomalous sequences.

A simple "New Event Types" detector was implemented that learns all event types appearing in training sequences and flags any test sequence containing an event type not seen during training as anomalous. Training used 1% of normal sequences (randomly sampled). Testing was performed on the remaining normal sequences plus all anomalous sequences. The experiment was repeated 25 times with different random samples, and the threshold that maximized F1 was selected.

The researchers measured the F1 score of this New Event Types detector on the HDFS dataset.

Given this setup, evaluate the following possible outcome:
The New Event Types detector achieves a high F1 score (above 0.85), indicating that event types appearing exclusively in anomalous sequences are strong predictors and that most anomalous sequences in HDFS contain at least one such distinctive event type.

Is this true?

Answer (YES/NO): NO